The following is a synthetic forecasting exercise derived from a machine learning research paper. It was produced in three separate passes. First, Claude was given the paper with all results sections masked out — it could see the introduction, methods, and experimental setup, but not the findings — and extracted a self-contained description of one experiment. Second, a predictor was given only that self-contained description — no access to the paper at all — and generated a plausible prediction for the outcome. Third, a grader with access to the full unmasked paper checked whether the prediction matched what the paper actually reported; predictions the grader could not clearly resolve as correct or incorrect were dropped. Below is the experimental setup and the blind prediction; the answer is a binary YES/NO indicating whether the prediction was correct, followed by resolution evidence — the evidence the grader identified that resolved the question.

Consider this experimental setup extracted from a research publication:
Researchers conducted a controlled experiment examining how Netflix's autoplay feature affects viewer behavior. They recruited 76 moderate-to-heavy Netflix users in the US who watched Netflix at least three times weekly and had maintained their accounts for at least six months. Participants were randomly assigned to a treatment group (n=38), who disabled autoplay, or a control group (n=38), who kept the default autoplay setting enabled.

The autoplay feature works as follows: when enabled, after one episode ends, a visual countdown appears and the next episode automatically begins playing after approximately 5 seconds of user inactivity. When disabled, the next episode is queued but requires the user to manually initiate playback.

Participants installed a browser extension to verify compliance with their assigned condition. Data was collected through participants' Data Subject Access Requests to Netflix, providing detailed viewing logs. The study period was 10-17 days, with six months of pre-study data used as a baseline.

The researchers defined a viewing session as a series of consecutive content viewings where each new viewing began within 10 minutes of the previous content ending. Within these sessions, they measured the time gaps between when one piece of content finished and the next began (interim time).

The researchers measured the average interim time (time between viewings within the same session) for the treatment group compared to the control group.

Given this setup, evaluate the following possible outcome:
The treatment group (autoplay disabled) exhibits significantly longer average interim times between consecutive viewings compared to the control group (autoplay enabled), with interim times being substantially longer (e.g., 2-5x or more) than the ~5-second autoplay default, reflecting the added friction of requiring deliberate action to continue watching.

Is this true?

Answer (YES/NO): NO